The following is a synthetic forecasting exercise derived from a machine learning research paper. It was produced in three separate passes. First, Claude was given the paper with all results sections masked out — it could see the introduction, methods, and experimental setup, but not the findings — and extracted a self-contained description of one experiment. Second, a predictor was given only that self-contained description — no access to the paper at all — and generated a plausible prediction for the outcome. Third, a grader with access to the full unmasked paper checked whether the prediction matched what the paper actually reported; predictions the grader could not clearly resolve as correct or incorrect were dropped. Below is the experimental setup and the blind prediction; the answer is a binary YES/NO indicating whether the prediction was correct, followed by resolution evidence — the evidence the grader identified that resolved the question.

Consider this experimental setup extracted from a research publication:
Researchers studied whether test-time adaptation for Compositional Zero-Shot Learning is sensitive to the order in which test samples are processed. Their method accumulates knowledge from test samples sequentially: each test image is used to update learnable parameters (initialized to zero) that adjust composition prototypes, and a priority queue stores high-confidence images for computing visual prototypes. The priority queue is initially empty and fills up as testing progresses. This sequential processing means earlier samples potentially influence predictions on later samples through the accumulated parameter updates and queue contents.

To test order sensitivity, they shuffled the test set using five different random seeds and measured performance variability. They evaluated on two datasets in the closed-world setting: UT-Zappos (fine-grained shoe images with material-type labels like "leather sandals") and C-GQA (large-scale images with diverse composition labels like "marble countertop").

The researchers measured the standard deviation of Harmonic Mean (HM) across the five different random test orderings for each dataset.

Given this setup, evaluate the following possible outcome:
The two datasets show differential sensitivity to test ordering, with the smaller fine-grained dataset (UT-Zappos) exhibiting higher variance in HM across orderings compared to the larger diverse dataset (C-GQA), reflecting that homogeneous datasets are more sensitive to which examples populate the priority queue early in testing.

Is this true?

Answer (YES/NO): YES